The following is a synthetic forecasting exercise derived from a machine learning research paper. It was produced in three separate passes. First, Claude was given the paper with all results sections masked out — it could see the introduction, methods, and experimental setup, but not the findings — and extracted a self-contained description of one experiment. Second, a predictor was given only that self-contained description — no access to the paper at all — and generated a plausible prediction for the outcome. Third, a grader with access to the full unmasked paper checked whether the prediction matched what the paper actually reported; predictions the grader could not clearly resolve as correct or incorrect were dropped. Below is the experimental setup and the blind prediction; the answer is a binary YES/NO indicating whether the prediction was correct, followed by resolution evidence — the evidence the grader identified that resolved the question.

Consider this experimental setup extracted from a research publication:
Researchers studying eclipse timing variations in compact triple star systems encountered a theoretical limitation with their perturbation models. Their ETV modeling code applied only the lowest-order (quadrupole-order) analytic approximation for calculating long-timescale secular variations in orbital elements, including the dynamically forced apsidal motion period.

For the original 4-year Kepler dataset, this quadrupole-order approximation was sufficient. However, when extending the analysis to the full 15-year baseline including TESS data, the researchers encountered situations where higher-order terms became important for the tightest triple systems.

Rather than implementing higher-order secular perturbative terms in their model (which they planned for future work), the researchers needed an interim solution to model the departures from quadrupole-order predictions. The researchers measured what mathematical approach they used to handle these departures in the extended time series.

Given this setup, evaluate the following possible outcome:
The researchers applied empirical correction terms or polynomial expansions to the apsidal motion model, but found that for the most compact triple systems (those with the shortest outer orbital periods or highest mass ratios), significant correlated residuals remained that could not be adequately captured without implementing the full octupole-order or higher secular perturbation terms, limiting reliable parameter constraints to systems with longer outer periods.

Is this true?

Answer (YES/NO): NO